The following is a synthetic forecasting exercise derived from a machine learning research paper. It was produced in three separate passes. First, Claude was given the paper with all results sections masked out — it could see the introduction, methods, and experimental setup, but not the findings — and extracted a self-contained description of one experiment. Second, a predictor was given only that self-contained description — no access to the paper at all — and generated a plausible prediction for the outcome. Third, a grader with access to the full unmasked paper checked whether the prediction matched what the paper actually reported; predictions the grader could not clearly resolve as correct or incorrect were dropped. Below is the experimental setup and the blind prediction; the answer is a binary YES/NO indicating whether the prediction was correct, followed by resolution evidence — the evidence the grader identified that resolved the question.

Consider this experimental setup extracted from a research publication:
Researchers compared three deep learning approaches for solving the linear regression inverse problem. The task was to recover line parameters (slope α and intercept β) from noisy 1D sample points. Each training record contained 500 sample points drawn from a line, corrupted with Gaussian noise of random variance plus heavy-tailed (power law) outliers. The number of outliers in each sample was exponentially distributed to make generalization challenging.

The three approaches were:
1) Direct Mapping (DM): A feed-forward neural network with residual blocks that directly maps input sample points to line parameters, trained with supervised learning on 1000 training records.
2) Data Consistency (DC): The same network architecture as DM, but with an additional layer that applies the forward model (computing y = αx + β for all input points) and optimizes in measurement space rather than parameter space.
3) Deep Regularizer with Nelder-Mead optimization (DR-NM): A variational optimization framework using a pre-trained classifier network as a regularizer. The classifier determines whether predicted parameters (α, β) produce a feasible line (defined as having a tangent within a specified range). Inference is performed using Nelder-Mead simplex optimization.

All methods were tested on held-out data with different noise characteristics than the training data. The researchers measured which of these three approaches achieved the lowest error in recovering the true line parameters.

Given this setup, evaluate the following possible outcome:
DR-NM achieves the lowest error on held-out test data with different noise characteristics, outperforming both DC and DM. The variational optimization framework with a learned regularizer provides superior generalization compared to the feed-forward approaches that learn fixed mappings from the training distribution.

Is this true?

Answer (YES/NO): NO